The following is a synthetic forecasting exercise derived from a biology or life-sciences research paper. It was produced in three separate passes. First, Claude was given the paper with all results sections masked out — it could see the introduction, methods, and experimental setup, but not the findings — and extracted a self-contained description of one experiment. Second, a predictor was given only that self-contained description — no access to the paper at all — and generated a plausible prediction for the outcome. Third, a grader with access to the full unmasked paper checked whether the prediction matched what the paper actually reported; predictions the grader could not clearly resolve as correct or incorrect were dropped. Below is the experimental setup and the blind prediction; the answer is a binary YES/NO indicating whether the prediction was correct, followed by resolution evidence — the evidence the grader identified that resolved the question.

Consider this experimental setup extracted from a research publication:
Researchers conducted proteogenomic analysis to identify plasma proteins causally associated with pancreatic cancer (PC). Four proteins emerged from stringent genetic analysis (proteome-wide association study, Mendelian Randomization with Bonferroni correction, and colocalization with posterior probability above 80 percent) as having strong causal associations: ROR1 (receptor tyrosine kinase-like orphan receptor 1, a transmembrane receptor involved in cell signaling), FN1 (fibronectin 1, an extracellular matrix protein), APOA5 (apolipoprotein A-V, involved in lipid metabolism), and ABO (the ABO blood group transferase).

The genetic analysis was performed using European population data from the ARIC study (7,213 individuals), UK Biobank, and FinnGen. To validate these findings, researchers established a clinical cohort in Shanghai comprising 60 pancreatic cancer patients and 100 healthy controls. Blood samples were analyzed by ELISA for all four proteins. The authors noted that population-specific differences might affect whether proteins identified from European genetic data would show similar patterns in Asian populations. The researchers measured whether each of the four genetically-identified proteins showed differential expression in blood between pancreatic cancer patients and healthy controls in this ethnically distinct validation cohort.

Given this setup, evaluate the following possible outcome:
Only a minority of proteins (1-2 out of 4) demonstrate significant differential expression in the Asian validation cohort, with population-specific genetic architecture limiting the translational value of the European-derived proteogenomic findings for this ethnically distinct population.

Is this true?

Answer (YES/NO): YES